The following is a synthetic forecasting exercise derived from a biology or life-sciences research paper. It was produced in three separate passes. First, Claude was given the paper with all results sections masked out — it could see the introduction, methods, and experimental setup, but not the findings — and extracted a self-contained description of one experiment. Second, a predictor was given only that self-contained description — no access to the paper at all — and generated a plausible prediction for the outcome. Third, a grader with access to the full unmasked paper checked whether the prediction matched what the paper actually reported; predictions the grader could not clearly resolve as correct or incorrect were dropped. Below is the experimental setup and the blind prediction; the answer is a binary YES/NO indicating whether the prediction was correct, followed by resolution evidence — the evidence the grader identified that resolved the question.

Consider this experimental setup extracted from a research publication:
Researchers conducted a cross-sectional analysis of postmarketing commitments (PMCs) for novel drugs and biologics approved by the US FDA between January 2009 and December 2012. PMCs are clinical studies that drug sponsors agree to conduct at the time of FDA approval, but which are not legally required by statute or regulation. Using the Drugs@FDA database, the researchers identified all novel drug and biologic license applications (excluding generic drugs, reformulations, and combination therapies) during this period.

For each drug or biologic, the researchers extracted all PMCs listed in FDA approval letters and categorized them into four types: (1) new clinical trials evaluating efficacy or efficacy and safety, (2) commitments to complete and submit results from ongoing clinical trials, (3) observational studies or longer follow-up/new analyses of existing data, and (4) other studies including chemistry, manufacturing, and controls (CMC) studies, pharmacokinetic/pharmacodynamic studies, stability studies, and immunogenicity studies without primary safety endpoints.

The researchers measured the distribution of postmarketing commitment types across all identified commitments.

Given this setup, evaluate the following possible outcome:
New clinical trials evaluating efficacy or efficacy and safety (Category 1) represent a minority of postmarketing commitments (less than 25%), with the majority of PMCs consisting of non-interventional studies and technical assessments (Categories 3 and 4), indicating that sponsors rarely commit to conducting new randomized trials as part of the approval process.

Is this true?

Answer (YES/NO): YES